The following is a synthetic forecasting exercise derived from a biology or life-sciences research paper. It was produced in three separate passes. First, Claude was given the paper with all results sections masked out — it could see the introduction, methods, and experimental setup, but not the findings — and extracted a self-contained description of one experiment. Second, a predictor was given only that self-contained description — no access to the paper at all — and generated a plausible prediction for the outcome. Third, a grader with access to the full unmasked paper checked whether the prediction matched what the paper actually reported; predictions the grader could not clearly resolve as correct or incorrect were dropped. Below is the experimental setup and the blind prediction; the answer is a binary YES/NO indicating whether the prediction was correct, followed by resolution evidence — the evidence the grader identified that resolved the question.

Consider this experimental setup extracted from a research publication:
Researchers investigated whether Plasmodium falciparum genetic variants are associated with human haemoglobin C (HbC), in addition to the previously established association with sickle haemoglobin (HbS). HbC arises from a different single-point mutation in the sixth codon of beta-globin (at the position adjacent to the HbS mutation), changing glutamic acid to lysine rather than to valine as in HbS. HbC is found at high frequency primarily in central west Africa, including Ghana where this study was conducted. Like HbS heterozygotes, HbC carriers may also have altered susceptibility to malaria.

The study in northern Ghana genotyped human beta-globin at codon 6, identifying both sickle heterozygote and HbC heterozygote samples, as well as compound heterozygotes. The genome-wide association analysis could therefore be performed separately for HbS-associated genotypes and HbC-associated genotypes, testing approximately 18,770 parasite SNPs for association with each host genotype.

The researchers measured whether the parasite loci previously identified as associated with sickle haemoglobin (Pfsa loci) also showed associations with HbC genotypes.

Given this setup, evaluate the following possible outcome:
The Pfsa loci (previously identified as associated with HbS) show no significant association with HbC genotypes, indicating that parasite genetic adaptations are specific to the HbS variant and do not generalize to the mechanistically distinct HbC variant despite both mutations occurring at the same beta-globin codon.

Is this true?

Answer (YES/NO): YES